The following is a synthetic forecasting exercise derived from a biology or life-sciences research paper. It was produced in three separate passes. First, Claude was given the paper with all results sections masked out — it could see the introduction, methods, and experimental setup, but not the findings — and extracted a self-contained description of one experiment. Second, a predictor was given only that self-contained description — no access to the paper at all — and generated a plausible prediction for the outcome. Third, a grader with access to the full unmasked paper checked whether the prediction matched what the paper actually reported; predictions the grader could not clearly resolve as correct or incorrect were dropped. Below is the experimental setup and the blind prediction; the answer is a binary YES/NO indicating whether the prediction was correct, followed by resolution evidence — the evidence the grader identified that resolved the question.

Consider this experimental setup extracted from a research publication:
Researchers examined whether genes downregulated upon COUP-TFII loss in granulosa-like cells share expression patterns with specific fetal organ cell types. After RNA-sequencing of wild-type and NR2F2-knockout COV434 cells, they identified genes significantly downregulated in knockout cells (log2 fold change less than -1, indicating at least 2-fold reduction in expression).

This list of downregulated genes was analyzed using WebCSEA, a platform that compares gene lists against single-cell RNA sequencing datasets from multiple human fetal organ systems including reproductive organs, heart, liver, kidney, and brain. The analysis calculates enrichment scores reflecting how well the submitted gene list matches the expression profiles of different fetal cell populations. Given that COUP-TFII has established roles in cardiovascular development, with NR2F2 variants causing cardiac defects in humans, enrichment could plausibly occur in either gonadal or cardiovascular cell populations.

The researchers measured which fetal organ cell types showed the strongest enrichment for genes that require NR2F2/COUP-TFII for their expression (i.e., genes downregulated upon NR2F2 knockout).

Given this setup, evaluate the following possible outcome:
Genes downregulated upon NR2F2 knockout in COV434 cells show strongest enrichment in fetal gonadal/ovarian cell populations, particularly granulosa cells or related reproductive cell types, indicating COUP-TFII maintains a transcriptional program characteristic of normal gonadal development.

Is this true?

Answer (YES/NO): YES